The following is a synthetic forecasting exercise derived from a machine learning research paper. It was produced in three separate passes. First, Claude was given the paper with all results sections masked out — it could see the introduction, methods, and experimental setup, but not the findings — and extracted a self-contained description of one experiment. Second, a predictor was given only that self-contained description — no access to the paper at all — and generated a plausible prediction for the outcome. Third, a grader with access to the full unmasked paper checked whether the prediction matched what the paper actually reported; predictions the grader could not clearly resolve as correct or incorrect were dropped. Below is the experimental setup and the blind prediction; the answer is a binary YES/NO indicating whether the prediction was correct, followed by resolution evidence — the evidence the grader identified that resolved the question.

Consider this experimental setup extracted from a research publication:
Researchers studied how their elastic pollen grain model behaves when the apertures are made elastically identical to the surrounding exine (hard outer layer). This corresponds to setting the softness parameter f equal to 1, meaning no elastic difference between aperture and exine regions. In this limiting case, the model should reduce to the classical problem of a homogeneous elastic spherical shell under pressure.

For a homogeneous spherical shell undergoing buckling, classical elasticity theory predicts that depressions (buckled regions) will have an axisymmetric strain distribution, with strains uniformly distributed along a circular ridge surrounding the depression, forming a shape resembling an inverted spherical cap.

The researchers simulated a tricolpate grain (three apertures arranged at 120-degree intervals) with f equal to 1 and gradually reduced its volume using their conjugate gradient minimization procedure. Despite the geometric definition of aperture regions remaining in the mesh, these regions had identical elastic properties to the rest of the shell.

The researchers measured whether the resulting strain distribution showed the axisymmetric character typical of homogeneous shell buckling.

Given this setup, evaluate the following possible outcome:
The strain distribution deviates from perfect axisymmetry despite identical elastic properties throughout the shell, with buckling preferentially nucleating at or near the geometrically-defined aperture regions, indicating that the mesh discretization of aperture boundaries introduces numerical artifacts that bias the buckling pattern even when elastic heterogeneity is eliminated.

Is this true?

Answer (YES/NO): NO